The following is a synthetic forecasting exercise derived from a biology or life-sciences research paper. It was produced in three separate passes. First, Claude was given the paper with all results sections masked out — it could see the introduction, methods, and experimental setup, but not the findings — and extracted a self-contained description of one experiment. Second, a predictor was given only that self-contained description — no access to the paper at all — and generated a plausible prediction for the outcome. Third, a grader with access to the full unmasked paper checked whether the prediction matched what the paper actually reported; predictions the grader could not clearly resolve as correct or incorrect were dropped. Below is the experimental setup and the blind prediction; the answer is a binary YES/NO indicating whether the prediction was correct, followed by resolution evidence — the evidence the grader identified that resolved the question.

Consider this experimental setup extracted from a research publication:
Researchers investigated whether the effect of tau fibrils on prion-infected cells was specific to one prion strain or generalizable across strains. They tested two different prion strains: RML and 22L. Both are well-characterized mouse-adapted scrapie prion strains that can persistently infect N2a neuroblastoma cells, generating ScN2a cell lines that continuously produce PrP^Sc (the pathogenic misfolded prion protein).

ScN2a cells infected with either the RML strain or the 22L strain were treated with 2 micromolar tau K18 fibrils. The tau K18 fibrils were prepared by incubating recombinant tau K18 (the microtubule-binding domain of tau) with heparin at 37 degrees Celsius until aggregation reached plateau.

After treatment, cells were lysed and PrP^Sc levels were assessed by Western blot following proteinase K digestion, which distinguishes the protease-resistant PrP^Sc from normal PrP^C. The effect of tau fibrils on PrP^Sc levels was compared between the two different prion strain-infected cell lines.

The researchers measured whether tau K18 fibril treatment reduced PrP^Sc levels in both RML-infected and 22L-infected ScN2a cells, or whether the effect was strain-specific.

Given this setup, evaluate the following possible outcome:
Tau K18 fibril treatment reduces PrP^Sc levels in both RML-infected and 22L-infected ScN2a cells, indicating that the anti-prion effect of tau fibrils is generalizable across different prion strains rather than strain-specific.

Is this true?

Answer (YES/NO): YES